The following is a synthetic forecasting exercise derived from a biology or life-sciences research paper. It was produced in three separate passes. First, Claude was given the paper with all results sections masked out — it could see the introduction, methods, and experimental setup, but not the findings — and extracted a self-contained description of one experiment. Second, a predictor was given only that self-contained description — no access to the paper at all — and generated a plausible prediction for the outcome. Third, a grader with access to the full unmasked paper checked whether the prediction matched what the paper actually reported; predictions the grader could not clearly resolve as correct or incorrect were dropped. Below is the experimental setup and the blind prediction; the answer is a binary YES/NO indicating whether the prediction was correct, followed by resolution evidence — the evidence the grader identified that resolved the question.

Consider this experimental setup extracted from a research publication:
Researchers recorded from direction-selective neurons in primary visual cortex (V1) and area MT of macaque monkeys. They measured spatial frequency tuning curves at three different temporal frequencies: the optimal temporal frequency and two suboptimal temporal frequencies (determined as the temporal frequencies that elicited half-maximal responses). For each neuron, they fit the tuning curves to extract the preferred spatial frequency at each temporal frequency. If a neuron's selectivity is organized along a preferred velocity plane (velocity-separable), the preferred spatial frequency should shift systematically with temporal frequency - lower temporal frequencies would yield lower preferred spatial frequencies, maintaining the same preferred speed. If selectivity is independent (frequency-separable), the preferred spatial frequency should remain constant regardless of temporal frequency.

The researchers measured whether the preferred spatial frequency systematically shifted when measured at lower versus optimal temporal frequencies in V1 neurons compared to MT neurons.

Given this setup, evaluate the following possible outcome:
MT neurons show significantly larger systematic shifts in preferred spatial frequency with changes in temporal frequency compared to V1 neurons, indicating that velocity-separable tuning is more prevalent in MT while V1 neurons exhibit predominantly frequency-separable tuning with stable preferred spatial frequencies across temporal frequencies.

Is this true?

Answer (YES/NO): YES